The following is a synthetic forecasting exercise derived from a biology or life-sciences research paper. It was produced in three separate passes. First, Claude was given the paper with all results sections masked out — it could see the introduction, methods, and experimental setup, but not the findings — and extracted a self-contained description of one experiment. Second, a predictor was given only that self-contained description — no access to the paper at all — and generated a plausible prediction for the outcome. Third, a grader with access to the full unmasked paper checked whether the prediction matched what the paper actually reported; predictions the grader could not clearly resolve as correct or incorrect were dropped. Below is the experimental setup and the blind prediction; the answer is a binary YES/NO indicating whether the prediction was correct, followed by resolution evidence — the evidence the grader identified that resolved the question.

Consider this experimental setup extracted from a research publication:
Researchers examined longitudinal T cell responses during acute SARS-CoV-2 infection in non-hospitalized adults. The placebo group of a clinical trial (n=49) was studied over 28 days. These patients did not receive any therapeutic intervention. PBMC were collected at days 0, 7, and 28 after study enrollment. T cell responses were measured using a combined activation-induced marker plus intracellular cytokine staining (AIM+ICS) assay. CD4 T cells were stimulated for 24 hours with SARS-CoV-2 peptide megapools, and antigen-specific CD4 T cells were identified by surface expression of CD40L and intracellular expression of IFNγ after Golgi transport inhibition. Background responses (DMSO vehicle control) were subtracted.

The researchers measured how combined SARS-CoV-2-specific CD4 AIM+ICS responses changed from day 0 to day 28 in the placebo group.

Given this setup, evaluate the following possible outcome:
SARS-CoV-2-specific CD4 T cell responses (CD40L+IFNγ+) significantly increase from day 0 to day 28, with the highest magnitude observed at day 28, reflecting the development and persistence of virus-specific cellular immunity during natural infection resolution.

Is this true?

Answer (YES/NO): NO